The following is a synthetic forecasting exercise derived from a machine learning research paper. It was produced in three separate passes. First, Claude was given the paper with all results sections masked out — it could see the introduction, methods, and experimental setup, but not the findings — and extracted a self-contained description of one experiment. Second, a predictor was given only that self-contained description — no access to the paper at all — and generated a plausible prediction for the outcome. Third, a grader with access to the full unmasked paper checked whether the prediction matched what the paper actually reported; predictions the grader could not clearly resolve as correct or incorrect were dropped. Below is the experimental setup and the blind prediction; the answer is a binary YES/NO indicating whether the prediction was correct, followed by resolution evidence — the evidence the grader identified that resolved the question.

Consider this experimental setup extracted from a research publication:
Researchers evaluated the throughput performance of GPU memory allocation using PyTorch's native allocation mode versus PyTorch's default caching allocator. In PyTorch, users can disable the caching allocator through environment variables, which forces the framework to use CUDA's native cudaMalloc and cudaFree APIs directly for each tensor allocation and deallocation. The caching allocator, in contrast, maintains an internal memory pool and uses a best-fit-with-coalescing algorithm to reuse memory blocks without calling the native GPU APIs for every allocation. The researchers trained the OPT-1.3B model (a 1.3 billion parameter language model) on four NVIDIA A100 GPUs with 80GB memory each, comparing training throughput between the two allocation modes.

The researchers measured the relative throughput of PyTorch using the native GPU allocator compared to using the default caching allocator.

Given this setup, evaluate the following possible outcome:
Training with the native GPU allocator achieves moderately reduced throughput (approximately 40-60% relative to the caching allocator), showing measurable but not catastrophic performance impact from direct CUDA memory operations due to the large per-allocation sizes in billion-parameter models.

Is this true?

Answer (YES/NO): NO